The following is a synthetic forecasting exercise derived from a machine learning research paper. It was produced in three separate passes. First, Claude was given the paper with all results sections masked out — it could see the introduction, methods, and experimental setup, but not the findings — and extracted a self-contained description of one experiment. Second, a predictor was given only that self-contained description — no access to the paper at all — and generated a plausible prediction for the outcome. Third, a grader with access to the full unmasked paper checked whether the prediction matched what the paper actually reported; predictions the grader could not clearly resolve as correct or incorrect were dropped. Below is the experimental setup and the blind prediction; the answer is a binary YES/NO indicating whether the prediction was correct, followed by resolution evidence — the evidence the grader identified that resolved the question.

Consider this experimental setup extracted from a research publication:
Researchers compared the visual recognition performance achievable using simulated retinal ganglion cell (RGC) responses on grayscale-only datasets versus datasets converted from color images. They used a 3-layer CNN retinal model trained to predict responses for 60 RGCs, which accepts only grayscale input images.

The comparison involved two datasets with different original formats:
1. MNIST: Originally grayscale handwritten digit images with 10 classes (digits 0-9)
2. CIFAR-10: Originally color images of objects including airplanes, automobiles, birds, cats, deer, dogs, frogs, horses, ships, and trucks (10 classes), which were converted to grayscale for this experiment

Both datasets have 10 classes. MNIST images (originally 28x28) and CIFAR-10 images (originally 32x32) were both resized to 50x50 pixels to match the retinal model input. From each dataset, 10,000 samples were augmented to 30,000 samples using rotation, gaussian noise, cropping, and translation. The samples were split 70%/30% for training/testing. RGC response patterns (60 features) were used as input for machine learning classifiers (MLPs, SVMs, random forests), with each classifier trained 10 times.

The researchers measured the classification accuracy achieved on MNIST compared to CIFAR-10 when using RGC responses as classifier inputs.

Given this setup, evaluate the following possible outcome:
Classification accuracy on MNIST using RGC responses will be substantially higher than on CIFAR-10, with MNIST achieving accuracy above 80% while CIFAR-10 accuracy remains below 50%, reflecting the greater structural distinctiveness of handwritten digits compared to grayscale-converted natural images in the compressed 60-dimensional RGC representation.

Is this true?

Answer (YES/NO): YES